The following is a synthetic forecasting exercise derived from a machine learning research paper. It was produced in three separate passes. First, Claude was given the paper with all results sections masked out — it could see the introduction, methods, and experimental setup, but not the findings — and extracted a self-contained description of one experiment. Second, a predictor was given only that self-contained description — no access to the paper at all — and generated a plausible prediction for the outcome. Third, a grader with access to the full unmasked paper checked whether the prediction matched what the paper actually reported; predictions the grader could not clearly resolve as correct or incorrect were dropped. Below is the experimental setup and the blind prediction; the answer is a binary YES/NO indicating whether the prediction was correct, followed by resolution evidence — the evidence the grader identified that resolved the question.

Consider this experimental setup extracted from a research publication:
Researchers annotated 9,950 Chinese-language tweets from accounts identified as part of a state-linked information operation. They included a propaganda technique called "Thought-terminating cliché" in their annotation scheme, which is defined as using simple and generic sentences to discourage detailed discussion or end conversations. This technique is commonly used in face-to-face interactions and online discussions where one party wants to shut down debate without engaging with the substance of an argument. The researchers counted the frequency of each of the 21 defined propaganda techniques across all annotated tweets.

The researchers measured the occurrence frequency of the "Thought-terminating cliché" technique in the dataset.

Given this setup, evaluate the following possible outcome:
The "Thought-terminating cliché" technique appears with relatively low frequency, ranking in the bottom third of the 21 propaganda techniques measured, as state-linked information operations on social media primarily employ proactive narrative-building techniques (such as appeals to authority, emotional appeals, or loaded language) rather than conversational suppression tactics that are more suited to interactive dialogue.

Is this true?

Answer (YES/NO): NO